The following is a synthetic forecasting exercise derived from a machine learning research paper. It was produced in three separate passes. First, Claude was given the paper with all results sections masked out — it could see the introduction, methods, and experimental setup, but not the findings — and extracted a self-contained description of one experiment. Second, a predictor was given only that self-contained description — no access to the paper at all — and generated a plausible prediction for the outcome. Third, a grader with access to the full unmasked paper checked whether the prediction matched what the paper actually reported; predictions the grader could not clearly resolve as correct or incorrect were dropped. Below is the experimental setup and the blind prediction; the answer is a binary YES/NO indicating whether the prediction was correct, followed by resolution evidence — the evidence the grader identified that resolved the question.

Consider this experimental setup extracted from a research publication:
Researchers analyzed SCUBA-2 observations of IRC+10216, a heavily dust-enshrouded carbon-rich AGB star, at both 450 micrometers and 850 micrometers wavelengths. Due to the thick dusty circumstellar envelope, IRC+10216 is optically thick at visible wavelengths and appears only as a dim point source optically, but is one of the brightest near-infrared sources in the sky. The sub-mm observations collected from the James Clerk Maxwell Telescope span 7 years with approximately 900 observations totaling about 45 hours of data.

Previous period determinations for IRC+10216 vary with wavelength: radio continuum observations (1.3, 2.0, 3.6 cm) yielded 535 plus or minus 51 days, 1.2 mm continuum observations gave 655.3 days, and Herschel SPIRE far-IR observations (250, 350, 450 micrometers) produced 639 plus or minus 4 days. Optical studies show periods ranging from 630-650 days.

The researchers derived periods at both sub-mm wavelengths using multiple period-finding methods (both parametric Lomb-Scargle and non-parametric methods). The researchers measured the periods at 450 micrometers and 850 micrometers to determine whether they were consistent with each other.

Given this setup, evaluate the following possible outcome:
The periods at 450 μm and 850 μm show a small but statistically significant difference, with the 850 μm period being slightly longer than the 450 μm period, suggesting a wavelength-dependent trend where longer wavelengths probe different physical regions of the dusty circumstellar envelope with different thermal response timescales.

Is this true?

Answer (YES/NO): NO